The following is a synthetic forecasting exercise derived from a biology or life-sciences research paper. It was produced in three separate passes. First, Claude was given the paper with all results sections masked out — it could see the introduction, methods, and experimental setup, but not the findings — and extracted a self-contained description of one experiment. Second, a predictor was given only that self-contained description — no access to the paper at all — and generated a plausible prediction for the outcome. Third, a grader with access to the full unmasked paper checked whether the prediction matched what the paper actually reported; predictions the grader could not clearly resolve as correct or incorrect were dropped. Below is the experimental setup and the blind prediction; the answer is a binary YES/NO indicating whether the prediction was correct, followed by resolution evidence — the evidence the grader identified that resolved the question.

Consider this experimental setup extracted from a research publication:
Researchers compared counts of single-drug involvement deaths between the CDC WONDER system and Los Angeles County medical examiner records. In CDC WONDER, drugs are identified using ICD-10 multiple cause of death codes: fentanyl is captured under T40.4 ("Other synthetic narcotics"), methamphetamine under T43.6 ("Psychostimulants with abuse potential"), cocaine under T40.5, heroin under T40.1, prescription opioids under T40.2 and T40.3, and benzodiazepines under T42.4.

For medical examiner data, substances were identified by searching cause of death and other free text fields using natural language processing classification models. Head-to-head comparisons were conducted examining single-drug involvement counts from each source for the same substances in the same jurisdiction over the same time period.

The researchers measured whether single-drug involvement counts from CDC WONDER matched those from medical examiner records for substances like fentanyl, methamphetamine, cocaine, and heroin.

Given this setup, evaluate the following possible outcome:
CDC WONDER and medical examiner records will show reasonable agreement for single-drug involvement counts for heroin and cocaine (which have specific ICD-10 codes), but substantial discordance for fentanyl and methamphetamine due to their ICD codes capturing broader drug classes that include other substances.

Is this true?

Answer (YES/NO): NO